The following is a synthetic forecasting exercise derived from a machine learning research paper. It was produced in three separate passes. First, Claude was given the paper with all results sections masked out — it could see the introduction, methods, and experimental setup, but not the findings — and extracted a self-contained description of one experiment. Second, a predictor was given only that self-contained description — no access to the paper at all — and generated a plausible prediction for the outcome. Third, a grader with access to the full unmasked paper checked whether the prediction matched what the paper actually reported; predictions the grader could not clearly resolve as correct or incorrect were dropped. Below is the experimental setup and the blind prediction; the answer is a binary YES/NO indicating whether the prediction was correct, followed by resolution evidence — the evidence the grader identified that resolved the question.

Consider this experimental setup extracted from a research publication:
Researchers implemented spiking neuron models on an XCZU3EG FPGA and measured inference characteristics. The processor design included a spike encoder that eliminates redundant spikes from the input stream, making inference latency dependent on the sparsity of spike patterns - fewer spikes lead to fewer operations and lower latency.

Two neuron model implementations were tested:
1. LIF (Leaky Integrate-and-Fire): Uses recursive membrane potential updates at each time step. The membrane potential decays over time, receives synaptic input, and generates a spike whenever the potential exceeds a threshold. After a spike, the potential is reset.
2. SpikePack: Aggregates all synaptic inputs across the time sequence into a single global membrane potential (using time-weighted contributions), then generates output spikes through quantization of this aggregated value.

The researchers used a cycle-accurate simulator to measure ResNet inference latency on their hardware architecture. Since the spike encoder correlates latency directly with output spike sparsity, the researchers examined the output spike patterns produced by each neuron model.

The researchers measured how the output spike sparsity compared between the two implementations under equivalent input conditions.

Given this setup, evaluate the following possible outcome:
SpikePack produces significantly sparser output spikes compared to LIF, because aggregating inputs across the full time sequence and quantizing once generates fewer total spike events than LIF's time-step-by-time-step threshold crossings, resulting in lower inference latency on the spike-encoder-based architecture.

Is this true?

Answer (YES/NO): YES